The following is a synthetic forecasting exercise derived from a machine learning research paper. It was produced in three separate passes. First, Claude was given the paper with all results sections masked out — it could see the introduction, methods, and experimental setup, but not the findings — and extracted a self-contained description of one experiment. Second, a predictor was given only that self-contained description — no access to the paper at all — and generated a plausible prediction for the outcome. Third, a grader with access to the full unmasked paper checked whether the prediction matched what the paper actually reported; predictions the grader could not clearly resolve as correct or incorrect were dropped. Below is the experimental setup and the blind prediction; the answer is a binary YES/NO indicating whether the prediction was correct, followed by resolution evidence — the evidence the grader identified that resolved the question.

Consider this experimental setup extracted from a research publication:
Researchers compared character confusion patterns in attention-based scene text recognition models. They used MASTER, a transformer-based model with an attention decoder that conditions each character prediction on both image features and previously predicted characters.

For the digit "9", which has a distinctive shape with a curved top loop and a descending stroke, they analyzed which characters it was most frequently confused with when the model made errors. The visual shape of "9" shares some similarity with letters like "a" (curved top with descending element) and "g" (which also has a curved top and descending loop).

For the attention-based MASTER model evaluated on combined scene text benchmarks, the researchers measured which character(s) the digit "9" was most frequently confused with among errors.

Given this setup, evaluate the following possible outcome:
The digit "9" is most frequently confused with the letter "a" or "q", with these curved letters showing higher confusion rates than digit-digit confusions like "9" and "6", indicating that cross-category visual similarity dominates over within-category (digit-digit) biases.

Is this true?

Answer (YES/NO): NO